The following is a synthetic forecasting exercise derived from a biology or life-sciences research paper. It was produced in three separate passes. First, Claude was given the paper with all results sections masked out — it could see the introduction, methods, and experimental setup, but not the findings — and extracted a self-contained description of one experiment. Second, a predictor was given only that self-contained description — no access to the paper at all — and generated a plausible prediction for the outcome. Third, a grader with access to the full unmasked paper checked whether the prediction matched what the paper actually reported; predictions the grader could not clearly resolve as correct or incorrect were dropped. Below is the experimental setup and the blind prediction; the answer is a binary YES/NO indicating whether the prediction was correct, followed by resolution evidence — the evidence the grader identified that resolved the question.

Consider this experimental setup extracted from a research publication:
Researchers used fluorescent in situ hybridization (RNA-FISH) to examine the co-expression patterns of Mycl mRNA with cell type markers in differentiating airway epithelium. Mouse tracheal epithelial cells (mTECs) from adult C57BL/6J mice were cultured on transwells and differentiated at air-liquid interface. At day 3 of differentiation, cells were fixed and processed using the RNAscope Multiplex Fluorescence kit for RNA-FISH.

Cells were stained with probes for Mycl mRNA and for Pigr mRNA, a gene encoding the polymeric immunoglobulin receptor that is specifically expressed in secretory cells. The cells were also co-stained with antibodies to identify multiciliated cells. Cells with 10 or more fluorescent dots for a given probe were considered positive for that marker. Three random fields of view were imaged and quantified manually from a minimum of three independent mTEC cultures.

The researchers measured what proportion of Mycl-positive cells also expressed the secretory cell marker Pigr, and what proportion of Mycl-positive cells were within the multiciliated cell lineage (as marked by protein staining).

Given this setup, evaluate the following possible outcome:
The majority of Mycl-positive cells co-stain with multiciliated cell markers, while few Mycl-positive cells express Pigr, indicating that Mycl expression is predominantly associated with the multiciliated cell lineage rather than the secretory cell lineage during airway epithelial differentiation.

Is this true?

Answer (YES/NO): NO